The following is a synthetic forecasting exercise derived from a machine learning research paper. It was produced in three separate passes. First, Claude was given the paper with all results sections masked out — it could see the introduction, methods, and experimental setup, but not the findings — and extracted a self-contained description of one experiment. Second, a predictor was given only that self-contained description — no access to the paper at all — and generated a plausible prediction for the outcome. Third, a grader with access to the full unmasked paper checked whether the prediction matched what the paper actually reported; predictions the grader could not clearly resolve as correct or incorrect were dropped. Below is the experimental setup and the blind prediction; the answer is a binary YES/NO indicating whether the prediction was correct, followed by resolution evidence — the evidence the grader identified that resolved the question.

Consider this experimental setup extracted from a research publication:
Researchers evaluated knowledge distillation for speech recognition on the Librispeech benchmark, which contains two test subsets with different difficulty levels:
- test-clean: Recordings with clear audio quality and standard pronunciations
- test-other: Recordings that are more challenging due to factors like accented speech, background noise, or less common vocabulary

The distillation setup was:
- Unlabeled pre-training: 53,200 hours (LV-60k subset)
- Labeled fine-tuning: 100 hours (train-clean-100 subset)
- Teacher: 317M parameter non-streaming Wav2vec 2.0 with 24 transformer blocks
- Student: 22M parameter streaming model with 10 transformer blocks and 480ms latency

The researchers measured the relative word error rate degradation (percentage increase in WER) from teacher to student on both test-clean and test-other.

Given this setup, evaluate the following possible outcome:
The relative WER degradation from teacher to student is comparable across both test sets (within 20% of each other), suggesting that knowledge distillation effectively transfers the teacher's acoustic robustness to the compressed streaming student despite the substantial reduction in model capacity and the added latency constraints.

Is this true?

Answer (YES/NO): NO